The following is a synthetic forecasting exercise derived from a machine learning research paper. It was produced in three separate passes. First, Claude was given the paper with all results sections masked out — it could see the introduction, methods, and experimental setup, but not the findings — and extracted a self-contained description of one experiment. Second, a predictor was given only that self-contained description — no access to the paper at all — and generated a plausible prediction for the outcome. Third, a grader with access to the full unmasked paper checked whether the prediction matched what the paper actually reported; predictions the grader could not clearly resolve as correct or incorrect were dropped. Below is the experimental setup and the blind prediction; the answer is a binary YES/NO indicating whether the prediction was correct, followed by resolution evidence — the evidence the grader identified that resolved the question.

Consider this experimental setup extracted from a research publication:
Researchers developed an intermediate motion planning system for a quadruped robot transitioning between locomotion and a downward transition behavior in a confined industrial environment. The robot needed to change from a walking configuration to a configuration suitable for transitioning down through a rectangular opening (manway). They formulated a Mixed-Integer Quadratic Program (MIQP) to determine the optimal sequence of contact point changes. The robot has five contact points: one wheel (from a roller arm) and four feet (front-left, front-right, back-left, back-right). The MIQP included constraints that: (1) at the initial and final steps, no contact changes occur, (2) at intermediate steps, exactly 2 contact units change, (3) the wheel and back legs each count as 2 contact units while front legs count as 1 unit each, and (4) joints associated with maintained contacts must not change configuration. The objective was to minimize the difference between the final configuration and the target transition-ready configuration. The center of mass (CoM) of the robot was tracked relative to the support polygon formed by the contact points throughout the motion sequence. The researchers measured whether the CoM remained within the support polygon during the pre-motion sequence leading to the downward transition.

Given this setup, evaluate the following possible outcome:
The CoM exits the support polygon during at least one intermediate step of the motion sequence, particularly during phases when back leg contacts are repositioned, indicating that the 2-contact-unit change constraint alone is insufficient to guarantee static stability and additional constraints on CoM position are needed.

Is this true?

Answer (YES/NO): NO